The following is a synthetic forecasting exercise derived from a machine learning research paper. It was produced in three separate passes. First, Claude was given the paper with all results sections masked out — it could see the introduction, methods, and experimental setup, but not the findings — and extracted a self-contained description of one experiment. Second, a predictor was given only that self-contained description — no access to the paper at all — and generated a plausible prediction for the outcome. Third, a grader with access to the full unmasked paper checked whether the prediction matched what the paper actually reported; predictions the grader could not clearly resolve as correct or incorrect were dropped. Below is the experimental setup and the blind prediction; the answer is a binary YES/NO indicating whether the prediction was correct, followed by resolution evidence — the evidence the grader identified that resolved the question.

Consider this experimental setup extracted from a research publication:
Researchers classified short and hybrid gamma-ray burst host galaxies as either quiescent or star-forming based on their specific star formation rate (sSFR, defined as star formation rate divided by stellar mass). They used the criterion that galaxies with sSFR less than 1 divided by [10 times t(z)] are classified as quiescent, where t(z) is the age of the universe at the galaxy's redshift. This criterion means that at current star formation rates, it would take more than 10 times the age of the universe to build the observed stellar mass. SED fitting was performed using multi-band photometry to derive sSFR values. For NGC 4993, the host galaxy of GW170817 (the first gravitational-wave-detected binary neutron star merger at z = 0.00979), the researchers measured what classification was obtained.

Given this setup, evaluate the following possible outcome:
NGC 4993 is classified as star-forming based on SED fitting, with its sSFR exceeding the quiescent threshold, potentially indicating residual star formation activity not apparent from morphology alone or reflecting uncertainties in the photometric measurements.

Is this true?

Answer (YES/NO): NO